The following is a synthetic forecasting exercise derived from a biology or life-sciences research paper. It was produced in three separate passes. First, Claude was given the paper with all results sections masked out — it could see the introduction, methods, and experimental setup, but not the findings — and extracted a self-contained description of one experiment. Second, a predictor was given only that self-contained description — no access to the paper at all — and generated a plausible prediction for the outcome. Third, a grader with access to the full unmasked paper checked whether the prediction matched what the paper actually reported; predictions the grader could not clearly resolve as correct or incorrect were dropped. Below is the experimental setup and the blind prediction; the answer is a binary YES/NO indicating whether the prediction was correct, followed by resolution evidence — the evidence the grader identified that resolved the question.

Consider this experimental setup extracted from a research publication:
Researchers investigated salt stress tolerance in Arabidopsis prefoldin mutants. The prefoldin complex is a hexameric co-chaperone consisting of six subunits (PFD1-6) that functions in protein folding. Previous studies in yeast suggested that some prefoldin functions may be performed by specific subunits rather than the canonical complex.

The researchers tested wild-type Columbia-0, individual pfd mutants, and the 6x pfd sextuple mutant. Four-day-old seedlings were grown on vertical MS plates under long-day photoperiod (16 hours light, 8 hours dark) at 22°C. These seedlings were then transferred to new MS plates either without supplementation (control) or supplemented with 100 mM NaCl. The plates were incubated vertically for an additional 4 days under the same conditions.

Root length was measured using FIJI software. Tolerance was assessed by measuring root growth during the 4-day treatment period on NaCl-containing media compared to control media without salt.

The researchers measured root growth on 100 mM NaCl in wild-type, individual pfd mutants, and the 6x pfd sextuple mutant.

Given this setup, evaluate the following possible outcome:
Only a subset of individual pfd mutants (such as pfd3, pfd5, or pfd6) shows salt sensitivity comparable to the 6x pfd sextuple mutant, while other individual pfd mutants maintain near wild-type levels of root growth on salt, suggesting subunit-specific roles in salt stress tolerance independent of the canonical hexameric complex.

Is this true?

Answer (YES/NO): NO